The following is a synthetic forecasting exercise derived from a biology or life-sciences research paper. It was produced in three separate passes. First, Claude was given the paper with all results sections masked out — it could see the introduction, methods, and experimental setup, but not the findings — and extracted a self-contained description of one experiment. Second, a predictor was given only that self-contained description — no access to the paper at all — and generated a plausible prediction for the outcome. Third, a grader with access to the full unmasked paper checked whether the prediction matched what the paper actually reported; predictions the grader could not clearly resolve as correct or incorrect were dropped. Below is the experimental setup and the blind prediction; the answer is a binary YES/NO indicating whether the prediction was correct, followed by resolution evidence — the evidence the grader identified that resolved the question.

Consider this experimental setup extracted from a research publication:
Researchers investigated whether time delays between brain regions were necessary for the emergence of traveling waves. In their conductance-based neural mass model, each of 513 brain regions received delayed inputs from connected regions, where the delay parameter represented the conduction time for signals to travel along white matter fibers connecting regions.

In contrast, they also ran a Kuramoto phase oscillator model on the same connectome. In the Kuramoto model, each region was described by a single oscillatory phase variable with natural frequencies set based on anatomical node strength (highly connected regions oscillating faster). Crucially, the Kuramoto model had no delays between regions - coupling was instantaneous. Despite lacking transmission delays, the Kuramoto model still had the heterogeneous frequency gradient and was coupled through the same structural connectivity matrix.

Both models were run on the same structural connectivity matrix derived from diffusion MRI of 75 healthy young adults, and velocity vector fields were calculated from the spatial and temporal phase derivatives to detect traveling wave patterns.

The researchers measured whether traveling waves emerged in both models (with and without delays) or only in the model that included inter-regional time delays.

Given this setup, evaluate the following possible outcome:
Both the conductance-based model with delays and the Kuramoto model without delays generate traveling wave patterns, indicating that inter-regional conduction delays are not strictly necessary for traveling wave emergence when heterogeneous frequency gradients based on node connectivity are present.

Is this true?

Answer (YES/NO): YES